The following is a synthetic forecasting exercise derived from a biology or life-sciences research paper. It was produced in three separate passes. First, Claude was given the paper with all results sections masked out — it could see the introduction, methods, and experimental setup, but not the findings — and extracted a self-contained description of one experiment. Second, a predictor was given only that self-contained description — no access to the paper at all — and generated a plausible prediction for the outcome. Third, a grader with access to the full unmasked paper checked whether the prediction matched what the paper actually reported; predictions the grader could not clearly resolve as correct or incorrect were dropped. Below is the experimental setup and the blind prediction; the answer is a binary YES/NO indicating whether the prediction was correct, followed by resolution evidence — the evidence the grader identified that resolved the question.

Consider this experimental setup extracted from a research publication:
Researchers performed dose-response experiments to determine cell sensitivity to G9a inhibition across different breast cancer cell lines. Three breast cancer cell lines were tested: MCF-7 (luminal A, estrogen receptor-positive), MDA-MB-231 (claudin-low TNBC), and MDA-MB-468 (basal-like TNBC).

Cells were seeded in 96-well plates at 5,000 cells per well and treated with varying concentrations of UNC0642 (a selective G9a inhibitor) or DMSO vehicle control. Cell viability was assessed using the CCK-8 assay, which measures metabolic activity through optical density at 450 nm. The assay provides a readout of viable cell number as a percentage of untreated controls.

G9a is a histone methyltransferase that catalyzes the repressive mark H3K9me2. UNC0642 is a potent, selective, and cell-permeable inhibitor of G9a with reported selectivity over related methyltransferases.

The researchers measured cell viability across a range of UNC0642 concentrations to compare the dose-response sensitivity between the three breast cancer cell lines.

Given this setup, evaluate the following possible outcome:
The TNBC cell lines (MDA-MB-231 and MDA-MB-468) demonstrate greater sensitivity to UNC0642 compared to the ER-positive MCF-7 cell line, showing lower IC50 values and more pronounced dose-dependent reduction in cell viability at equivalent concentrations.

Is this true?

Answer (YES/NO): YES